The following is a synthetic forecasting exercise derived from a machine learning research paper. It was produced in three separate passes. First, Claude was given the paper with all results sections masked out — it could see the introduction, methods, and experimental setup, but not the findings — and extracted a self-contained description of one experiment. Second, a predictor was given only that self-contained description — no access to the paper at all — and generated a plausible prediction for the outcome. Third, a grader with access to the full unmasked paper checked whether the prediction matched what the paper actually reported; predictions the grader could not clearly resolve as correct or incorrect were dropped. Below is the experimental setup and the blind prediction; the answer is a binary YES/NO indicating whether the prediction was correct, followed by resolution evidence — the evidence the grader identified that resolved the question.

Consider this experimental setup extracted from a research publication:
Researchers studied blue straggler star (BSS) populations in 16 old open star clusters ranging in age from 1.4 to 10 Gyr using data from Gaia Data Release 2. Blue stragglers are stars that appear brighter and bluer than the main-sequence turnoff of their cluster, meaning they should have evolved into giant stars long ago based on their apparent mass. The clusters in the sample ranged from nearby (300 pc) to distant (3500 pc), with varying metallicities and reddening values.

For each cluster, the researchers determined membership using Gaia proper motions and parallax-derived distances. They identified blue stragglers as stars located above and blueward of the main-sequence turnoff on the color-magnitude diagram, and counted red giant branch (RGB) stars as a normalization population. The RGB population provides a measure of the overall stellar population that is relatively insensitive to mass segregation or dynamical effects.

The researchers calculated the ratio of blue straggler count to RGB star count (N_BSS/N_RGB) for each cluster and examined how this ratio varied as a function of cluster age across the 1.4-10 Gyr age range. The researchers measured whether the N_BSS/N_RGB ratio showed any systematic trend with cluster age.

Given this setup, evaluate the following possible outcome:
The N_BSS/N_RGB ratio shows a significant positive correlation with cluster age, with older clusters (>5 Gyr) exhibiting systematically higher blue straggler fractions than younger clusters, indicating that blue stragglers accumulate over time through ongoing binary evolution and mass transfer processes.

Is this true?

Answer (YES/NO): NO